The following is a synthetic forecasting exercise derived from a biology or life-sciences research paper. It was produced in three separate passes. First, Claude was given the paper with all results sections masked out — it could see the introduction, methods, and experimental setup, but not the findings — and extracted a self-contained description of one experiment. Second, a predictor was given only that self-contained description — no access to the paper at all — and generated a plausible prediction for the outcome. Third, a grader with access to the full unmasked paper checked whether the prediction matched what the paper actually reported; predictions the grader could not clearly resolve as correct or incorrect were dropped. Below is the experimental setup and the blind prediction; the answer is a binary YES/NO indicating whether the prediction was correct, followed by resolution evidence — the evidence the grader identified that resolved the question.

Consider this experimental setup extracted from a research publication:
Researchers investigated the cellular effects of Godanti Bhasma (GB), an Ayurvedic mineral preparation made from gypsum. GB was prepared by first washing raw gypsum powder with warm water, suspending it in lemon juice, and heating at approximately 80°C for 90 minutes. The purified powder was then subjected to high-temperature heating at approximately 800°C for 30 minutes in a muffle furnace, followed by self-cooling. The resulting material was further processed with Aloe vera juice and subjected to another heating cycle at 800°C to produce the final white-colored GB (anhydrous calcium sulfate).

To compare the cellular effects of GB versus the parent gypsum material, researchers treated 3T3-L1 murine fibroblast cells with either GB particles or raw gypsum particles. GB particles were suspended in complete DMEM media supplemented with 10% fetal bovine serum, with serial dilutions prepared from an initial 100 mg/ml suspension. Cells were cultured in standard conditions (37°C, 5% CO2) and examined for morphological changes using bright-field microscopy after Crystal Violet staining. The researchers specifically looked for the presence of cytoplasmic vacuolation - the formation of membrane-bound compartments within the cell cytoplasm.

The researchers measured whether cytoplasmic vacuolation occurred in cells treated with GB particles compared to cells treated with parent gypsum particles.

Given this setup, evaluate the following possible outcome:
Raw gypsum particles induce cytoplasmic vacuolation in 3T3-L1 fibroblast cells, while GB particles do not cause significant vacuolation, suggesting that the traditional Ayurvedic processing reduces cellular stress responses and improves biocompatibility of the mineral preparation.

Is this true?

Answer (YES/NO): NO